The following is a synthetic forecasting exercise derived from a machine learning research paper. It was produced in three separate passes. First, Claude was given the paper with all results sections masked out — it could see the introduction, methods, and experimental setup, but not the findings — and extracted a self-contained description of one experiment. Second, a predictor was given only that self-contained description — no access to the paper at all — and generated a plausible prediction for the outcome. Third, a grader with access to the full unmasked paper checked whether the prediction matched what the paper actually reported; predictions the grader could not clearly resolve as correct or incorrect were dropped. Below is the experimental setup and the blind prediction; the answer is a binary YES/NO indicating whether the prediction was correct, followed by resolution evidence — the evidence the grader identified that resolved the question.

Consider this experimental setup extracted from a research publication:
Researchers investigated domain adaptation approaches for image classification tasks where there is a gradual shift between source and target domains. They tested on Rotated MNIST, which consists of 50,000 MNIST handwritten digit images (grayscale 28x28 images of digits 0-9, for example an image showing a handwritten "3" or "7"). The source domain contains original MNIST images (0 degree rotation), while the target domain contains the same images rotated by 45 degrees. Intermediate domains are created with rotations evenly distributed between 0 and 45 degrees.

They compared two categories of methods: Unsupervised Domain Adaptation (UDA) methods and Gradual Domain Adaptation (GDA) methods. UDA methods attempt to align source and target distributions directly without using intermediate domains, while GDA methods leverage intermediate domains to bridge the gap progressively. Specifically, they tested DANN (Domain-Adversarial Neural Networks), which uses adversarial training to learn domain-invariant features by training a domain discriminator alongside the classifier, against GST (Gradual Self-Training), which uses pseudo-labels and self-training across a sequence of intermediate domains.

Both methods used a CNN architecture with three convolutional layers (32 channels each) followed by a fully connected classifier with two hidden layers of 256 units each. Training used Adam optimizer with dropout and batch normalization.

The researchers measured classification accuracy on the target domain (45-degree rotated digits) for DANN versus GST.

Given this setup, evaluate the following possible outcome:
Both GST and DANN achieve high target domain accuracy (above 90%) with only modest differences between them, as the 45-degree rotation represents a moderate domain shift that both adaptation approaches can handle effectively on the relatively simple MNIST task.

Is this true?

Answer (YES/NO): NO